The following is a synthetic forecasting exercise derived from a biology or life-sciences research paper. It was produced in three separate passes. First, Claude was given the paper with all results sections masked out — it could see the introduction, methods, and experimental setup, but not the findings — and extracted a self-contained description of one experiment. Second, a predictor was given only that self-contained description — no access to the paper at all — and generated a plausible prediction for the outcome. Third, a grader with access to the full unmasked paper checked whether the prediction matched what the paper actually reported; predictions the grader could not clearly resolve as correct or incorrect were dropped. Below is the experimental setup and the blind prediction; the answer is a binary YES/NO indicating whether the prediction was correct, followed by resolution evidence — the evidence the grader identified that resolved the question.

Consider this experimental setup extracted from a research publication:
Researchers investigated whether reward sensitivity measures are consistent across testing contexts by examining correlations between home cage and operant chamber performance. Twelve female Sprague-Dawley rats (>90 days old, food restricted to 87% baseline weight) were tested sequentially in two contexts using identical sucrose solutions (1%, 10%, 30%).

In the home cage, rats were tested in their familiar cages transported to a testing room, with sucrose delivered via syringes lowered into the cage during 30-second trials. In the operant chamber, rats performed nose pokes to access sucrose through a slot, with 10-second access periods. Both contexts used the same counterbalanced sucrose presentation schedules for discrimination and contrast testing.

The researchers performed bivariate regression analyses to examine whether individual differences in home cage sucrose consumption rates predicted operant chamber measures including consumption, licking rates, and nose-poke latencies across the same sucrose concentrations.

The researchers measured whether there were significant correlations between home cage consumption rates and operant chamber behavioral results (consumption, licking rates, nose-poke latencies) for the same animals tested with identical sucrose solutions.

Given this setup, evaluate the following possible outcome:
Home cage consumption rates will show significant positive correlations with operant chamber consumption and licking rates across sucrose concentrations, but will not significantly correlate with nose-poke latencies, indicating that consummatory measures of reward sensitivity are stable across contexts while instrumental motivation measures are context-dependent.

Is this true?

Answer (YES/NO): NO